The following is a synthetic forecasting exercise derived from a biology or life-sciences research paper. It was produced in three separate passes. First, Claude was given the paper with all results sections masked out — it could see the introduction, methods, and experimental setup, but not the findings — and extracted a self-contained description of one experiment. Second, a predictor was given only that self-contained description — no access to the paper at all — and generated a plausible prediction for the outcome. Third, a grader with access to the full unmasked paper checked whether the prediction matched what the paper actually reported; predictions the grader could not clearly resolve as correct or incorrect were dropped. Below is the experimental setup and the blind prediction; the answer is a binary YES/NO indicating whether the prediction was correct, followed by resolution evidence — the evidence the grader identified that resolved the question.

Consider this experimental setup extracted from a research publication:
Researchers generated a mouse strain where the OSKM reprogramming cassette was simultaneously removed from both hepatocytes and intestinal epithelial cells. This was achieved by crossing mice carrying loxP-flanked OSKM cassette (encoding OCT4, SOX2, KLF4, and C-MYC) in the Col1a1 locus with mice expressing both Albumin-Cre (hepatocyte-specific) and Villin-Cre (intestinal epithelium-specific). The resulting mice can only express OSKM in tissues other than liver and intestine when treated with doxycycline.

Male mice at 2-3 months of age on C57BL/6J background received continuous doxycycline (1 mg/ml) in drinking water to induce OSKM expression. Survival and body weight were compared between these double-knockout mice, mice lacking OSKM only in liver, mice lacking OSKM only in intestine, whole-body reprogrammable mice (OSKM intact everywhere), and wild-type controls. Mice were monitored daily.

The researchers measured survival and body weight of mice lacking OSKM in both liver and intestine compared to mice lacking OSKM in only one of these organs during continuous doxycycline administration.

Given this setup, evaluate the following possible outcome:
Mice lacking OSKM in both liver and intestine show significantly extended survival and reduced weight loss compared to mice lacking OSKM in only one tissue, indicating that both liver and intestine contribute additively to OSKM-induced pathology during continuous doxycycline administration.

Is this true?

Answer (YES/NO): YES